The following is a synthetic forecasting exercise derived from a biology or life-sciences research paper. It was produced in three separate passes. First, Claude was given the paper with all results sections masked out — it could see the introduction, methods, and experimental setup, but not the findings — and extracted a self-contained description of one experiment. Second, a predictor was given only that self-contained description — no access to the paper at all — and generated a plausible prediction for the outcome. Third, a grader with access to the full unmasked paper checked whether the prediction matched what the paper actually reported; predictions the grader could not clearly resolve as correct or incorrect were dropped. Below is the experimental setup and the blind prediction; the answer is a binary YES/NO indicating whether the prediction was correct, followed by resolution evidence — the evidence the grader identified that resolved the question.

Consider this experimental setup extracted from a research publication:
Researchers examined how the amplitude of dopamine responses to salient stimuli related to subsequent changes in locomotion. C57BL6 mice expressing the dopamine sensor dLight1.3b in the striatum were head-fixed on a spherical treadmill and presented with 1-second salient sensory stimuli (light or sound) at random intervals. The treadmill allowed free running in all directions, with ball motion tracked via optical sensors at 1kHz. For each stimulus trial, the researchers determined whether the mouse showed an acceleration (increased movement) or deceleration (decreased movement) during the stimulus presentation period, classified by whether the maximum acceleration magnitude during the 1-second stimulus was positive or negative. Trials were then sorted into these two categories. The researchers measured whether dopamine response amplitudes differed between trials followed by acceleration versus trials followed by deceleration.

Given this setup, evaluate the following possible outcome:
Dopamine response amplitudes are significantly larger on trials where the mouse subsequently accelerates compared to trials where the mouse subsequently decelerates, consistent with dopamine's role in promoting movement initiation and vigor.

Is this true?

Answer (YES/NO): NO